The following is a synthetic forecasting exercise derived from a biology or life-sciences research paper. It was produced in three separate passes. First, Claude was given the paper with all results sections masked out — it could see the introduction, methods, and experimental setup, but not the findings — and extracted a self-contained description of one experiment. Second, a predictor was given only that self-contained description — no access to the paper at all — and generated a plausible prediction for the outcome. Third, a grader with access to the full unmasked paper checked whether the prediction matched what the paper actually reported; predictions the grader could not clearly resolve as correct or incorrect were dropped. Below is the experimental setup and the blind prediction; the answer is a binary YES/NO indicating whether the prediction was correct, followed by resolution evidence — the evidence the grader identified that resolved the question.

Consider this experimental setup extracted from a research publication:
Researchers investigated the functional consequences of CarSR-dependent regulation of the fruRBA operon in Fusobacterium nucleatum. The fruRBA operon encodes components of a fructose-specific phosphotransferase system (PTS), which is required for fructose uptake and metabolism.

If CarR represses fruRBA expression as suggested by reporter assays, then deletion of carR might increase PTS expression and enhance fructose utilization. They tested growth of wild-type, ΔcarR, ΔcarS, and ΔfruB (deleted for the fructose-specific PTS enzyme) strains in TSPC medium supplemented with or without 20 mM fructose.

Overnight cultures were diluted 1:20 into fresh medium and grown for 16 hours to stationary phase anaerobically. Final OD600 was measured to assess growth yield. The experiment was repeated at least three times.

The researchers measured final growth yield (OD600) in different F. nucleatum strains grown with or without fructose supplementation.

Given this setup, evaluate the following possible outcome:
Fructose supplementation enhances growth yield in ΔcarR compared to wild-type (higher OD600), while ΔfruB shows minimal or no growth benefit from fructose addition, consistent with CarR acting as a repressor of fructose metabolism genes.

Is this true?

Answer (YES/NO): NO